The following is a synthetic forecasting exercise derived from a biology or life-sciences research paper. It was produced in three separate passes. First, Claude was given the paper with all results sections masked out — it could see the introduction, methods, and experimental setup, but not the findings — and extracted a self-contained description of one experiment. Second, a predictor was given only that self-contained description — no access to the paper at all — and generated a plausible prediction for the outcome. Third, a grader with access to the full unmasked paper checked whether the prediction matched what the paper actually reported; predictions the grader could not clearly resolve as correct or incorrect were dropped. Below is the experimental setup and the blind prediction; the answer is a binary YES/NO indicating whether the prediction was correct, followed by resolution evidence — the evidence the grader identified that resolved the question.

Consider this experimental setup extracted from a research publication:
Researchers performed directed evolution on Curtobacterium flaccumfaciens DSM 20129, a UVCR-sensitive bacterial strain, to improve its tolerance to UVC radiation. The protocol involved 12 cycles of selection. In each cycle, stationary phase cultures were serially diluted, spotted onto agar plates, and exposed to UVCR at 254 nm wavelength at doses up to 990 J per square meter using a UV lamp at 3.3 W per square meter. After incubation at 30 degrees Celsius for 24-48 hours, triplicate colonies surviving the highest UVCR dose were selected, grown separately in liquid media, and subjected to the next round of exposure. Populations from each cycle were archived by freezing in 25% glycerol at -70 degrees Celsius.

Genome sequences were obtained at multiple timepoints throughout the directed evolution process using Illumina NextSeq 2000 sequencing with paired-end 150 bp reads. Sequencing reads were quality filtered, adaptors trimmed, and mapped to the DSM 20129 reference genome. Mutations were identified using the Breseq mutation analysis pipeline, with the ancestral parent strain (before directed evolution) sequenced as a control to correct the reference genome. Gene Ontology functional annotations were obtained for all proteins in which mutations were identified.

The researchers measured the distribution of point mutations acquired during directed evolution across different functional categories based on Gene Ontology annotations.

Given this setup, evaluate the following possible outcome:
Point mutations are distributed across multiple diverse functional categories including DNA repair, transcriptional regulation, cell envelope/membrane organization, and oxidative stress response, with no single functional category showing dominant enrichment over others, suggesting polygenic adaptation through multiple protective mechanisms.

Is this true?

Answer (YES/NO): YES